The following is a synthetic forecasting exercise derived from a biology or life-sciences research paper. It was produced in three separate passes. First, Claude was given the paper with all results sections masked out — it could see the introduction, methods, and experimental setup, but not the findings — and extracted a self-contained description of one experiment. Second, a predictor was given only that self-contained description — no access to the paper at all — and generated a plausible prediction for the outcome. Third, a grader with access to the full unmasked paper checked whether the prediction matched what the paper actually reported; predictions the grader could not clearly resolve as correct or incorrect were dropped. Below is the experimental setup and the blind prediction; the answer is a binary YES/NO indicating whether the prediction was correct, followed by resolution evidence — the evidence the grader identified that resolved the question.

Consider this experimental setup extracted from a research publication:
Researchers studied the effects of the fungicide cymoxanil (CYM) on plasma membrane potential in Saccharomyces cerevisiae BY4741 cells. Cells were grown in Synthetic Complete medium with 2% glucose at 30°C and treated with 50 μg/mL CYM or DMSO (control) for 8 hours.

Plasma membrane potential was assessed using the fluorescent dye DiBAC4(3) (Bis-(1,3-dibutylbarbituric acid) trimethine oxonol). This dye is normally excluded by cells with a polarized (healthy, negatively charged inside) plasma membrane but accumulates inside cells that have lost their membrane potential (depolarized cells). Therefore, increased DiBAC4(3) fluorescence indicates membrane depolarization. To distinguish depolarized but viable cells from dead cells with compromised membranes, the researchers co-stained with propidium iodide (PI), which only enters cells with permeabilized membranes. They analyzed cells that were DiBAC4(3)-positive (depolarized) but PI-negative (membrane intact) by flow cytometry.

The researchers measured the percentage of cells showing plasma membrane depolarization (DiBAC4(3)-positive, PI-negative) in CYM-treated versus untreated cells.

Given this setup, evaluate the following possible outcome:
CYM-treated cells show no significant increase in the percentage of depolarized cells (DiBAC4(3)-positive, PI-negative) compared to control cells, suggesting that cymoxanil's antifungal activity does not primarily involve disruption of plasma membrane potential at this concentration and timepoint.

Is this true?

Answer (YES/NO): NO